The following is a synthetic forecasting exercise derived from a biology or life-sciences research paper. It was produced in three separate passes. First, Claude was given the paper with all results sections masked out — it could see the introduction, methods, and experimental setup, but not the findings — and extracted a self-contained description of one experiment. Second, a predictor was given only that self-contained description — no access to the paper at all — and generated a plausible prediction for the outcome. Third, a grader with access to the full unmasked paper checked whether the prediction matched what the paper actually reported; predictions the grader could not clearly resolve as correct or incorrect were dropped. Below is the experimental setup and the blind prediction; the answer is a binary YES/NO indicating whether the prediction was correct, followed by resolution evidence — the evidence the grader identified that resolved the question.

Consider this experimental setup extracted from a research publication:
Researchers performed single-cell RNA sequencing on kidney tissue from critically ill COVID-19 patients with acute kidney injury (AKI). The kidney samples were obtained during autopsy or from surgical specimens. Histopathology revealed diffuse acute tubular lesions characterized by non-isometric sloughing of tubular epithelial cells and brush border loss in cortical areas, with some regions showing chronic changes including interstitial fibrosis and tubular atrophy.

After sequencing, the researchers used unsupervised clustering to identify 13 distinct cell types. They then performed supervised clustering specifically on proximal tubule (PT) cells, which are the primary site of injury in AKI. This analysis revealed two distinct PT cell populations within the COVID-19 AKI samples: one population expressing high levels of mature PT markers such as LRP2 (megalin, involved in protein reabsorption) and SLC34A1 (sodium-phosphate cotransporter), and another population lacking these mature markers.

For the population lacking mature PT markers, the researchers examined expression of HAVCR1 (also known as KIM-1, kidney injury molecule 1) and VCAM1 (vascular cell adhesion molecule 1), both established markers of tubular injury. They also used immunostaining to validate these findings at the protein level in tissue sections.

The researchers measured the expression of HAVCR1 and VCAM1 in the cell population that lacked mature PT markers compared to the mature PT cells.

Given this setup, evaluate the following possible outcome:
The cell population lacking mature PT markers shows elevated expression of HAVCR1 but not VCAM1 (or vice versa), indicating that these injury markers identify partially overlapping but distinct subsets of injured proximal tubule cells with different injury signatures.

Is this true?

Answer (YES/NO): NO